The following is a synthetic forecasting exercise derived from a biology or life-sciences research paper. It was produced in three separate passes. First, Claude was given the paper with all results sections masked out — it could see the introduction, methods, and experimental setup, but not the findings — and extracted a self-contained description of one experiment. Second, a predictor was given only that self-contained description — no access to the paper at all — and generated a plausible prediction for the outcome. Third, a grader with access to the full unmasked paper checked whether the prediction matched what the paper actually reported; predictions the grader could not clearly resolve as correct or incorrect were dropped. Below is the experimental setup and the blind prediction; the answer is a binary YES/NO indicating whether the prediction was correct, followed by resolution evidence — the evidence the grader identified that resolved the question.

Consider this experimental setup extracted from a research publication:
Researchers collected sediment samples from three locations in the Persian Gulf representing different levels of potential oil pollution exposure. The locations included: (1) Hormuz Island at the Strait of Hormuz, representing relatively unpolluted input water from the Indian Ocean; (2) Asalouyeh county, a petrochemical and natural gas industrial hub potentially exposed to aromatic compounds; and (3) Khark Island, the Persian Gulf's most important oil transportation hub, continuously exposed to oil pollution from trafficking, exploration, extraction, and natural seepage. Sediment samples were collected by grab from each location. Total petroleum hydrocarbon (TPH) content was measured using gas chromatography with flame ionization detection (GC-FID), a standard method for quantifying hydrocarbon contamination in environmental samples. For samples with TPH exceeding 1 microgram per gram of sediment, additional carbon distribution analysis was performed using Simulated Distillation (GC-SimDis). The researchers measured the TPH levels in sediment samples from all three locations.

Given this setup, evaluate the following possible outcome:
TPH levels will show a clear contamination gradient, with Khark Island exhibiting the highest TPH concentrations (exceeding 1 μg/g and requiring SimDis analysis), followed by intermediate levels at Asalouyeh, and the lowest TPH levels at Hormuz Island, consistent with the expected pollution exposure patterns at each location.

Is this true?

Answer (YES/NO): NO